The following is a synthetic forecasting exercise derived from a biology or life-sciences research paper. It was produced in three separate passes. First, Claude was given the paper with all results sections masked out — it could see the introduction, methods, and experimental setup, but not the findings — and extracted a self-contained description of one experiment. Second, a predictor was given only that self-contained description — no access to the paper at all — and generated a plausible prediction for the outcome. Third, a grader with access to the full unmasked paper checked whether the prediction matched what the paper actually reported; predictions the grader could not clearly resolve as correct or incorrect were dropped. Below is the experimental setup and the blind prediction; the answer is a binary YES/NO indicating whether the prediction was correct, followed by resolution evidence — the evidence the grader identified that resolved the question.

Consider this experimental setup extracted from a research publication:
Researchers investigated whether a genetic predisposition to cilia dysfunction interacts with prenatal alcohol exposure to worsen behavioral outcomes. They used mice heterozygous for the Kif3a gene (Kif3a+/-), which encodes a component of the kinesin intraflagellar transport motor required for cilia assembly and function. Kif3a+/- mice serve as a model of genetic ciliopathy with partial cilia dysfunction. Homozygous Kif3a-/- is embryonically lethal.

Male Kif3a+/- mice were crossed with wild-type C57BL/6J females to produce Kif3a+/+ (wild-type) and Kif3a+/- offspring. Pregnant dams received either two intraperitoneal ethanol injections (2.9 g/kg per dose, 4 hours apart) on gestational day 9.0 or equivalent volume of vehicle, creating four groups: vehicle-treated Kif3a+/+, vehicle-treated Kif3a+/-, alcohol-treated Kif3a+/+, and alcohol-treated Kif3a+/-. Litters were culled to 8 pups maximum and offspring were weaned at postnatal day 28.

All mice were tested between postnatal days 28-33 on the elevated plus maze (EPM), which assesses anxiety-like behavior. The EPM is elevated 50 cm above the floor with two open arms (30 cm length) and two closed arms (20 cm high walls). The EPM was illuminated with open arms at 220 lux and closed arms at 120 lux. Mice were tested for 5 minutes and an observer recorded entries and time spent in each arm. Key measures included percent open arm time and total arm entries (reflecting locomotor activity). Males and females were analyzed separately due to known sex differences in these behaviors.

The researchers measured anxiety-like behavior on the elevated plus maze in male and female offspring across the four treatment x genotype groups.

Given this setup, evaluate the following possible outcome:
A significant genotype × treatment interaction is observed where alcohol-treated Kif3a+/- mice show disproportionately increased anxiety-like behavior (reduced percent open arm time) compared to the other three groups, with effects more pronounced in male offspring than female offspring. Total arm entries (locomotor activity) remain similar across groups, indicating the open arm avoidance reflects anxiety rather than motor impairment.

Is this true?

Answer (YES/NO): NO